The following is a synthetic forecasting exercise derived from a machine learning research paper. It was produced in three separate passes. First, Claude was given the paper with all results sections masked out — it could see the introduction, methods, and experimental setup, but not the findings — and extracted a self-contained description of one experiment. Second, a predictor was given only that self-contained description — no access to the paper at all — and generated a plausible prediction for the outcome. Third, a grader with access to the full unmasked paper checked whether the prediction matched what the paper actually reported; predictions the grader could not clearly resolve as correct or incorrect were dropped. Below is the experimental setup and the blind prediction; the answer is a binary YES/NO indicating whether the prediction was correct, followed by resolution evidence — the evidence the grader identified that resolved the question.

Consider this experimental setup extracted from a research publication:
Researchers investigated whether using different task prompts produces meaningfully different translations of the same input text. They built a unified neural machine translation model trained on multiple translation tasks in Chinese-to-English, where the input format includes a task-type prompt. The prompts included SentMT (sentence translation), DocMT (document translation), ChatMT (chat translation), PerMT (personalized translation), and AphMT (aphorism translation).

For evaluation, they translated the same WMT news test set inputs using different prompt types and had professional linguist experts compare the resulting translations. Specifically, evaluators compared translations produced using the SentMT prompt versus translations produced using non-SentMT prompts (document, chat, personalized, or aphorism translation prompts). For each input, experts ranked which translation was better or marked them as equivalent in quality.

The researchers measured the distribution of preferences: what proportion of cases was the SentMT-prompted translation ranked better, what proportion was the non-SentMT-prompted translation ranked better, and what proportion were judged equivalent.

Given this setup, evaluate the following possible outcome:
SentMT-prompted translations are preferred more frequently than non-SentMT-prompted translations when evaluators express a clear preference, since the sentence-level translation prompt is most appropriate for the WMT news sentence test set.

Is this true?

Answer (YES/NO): NO